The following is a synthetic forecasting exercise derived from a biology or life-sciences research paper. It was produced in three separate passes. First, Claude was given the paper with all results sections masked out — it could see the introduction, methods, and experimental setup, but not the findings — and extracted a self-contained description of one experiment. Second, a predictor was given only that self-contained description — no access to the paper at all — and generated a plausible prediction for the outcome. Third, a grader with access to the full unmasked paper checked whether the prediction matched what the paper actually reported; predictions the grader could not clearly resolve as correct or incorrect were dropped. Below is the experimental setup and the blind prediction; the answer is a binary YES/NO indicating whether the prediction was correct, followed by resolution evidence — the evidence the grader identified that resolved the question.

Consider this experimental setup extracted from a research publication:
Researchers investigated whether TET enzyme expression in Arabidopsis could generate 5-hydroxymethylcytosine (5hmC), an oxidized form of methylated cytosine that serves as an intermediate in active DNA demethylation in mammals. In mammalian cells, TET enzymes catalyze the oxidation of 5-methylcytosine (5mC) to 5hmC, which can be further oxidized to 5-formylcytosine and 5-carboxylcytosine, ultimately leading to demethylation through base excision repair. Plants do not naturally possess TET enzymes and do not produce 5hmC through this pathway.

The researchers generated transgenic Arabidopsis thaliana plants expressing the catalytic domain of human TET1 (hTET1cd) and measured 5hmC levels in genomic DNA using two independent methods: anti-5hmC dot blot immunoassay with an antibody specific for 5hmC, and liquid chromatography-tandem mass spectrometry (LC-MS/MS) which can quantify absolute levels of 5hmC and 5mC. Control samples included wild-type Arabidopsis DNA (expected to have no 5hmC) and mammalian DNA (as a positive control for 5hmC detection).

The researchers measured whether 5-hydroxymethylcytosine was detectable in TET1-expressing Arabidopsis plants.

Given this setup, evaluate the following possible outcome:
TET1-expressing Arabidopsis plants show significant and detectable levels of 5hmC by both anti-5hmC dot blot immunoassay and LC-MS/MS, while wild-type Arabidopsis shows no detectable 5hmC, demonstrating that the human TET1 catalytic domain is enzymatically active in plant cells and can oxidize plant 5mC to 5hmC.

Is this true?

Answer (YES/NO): NO